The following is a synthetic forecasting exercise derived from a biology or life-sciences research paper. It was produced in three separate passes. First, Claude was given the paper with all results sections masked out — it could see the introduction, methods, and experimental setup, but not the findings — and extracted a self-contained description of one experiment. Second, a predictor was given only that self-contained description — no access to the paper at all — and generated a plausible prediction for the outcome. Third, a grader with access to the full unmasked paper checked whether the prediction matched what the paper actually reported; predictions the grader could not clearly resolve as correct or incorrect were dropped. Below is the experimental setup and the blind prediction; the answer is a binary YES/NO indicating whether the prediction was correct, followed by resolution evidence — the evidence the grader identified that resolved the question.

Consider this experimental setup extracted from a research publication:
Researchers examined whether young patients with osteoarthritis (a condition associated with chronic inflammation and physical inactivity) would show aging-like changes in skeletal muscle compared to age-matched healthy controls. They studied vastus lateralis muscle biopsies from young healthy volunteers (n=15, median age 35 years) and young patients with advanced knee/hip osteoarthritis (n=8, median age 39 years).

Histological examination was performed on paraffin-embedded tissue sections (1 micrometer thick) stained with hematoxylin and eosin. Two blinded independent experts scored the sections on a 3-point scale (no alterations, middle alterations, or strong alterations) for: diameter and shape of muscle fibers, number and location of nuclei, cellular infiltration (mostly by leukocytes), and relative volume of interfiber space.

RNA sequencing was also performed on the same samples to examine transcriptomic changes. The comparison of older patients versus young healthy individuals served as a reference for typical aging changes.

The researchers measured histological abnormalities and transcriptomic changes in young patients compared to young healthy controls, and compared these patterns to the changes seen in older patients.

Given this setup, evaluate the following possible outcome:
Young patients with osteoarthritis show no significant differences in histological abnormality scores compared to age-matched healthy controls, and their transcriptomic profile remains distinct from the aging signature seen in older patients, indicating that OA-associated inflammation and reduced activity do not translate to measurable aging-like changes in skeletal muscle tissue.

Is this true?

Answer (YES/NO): NO